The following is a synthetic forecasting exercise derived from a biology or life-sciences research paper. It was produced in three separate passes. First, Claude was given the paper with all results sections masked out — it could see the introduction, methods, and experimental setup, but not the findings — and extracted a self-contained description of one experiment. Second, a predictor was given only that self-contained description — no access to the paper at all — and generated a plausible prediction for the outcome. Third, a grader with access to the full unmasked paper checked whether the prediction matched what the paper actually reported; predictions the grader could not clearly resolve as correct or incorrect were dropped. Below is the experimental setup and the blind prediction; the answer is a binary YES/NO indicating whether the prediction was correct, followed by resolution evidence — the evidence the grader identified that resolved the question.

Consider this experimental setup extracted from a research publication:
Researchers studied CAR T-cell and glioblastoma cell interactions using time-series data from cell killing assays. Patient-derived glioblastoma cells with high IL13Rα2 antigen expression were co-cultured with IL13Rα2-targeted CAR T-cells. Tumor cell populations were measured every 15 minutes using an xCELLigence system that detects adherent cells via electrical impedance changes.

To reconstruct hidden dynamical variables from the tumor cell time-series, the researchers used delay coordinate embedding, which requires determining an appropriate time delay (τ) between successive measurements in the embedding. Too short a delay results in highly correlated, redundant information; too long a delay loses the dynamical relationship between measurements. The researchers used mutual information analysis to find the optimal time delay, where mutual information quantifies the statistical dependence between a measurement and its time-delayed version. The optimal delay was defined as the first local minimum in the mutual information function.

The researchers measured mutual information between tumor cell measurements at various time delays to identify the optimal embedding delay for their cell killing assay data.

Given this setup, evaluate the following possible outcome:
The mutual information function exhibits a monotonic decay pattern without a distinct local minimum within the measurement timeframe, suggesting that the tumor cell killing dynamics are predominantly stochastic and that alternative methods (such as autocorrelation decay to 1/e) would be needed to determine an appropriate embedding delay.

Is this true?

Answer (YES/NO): NO